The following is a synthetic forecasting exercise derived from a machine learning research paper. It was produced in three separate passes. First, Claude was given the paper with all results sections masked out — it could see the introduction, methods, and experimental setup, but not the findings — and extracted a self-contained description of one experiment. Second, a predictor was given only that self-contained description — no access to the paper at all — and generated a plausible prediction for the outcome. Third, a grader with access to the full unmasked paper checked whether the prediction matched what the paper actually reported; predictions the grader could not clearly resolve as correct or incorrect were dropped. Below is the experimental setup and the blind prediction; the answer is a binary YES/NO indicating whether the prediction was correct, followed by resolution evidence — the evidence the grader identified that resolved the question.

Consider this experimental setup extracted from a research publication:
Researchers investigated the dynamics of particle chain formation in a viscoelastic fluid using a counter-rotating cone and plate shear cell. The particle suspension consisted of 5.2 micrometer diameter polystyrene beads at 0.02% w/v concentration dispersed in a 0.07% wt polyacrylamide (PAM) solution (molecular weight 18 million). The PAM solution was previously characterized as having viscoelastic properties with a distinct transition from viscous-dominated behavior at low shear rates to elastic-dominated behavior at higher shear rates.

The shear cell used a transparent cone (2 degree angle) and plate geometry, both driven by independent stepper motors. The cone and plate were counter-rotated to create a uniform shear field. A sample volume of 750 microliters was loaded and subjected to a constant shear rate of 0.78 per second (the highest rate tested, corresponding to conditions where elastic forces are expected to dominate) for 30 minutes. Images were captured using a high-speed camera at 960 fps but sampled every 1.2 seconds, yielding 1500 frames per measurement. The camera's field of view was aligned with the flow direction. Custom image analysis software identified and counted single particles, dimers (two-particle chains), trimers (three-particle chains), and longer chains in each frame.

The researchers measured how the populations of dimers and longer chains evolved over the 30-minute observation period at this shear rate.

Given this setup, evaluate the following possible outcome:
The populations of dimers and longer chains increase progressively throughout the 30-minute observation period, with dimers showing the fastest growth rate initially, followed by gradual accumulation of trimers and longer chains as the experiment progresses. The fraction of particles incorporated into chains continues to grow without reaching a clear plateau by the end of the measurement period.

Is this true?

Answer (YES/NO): NO